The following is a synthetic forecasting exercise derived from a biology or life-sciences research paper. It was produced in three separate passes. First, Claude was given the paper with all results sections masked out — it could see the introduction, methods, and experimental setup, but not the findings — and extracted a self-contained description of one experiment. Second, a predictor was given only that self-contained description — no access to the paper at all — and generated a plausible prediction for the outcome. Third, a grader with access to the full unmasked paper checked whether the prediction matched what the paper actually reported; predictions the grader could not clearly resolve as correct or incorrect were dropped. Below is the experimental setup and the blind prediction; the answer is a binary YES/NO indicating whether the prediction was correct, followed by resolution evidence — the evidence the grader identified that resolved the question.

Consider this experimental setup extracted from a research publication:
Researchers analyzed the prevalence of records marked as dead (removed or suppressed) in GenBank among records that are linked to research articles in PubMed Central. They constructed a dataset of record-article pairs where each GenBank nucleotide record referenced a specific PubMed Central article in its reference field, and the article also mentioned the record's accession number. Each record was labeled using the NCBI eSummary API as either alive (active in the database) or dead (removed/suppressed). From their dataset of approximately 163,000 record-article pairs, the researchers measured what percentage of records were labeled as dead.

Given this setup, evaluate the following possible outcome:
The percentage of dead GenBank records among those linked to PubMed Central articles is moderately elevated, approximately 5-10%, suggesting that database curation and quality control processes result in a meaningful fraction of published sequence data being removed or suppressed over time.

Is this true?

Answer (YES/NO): NO